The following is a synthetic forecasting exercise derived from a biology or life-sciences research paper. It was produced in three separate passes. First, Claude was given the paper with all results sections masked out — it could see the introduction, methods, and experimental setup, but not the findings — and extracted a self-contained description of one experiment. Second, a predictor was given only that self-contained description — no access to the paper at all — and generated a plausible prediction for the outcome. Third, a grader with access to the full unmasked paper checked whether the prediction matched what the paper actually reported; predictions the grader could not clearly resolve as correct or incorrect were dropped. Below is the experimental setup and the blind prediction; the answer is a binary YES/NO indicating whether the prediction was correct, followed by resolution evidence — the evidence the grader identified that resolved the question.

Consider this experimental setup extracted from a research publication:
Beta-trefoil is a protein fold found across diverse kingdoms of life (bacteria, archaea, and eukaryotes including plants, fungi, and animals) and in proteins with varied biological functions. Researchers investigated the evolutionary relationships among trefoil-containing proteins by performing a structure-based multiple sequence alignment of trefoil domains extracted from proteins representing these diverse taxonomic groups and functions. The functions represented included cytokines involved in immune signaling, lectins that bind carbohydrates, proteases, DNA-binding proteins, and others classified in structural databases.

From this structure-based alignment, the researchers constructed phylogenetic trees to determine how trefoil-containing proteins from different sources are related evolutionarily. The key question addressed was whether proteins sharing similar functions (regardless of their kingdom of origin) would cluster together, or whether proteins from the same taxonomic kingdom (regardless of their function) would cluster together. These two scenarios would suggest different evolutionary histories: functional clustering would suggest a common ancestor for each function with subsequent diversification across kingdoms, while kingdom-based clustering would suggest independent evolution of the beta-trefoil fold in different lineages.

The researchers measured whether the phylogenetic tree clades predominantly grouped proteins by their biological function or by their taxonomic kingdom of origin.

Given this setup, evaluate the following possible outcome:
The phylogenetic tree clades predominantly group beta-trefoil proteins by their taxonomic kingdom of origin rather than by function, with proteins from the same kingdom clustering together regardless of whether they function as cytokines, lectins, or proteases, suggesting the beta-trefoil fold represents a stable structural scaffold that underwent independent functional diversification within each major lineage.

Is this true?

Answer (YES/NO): YES